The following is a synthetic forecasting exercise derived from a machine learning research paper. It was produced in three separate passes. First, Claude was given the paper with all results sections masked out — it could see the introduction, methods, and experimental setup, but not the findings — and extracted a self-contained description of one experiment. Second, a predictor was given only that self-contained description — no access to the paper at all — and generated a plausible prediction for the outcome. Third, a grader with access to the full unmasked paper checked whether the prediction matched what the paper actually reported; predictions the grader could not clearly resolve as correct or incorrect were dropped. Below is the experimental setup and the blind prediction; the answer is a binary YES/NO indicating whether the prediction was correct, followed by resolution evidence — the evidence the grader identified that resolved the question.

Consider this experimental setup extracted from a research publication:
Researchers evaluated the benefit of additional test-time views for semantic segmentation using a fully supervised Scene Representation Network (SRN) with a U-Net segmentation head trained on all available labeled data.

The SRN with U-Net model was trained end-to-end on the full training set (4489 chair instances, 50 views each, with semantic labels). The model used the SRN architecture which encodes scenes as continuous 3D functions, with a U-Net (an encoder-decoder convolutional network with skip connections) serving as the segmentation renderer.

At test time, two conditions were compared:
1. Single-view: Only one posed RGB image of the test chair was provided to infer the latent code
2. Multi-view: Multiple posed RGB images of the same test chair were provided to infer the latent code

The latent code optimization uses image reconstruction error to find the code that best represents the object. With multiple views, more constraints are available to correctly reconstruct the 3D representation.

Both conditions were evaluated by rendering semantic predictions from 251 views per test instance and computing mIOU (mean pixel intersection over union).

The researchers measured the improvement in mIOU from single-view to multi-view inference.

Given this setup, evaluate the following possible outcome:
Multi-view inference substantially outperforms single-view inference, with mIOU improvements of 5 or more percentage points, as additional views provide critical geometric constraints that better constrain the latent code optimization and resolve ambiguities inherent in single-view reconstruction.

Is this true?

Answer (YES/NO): YES